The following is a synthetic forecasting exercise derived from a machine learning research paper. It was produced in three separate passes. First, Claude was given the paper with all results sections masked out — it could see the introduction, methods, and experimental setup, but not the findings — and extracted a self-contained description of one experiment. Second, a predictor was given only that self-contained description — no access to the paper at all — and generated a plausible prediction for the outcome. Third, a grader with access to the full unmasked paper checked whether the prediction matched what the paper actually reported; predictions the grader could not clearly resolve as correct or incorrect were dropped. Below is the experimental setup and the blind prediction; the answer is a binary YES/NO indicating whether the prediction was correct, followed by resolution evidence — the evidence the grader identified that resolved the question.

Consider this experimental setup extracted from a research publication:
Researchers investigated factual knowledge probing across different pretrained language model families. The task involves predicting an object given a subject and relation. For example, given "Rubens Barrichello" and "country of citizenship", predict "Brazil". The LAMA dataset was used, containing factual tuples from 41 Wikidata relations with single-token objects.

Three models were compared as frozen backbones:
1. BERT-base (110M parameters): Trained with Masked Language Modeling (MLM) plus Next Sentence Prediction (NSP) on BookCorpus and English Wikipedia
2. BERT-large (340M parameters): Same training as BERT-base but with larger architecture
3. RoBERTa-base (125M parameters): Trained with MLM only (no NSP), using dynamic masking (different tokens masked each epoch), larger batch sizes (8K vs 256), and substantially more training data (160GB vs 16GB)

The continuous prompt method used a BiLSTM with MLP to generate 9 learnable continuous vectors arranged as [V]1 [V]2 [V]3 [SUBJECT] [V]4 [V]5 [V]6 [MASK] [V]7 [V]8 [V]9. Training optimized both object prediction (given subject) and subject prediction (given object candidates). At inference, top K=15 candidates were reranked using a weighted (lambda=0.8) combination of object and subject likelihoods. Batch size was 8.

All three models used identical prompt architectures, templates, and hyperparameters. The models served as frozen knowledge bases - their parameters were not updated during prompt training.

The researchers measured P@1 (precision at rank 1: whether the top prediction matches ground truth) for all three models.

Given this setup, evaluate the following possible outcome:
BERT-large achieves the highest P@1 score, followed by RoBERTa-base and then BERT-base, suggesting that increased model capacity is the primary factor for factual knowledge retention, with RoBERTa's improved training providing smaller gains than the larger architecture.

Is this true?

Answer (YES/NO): NO